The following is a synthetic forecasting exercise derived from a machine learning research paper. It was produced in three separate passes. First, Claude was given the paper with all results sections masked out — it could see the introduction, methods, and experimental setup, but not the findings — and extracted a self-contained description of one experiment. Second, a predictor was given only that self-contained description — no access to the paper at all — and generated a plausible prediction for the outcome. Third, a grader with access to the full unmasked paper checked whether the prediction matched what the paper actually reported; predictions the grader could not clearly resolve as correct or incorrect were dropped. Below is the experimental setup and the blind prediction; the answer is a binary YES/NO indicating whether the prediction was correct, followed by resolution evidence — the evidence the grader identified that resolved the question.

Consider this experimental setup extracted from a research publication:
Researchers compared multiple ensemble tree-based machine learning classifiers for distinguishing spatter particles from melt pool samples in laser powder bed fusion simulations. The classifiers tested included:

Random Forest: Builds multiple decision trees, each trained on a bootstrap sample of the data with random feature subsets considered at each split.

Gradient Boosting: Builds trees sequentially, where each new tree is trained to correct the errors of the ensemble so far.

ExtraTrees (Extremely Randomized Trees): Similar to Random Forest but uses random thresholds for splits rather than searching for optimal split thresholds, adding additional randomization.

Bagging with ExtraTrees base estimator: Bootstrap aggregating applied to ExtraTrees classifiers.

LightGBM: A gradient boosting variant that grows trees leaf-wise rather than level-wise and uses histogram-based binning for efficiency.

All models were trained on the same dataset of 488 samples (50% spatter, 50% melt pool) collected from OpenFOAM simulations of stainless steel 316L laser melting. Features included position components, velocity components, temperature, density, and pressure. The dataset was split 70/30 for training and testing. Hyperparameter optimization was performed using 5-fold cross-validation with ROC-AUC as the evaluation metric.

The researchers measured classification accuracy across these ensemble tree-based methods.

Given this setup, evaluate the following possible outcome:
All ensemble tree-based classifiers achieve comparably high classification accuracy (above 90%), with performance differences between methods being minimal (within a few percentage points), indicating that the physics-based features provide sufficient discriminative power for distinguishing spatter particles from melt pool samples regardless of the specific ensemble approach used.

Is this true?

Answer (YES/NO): YES